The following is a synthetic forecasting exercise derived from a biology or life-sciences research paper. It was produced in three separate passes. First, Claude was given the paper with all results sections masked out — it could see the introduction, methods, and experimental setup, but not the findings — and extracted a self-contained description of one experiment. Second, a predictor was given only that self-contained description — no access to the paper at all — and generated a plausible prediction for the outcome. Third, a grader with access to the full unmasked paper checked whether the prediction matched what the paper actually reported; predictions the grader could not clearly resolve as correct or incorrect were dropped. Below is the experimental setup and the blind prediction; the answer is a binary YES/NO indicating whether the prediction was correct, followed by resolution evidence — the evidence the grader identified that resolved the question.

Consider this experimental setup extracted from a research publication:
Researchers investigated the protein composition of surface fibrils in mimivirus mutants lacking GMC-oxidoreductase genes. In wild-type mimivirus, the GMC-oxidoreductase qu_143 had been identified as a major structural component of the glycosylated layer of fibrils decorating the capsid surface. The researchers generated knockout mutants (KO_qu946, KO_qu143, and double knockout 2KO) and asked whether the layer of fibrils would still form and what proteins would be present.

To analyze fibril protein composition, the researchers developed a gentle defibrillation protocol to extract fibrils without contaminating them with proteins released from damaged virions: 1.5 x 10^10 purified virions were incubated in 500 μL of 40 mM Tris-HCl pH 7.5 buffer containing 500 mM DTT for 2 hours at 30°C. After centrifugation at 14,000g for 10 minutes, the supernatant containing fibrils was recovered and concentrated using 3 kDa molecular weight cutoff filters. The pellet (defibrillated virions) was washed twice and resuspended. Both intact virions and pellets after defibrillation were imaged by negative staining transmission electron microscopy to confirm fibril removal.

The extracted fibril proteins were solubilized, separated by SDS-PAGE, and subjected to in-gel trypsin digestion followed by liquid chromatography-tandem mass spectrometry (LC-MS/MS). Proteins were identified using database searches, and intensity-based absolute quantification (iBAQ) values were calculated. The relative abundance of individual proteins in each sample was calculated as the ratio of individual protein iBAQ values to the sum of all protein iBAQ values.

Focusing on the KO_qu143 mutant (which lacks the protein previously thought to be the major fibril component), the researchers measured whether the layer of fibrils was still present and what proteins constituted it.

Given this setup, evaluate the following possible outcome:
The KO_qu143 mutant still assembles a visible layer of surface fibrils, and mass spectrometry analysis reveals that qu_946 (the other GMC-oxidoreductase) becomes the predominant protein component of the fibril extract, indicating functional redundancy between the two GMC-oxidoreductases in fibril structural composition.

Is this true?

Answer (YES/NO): NO